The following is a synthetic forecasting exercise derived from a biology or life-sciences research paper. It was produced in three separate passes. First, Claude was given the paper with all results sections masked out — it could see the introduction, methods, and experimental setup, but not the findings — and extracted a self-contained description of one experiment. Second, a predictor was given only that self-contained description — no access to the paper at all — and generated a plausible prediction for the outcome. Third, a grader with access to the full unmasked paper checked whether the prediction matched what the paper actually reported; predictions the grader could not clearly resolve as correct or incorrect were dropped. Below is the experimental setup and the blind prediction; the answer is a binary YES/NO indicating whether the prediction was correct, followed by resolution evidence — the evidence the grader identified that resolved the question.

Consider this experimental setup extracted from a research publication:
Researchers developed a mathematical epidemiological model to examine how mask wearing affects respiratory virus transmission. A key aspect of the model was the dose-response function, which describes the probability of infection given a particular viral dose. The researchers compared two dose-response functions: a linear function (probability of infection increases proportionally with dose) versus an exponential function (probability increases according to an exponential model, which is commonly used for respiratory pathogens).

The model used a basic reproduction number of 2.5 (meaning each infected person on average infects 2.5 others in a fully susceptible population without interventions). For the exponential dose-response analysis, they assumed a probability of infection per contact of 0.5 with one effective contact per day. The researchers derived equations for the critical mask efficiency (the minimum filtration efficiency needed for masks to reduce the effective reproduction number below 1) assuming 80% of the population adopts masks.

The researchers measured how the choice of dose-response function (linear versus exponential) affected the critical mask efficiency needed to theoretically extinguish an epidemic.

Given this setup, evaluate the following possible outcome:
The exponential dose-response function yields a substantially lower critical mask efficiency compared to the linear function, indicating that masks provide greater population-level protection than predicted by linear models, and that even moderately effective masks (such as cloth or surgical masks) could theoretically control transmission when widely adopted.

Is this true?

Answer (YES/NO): NO